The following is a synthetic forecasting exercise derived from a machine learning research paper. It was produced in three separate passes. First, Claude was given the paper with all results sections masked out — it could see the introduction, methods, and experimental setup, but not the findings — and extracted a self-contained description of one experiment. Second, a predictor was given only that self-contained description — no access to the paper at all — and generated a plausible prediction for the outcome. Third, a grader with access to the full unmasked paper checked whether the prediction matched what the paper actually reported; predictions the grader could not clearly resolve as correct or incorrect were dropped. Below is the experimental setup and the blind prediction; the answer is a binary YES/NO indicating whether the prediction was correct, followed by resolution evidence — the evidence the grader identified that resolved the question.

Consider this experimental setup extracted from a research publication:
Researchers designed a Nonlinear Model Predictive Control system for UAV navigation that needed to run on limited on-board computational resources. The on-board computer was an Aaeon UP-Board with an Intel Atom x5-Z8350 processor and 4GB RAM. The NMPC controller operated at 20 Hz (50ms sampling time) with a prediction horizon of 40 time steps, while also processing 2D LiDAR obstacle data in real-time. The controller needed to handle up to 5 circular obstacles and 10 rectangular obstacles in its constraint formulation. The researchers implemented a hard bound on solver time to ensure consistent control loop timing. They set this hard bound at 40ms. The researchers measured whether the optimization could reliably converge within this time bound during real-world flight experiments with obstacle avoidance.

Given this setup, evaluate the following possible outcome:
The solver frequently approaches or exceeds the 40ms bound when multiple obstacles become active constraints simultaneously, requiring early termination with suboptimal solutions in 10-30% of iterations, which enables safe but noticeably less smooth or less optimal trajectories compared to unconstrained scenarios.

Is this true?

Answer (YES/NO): NO